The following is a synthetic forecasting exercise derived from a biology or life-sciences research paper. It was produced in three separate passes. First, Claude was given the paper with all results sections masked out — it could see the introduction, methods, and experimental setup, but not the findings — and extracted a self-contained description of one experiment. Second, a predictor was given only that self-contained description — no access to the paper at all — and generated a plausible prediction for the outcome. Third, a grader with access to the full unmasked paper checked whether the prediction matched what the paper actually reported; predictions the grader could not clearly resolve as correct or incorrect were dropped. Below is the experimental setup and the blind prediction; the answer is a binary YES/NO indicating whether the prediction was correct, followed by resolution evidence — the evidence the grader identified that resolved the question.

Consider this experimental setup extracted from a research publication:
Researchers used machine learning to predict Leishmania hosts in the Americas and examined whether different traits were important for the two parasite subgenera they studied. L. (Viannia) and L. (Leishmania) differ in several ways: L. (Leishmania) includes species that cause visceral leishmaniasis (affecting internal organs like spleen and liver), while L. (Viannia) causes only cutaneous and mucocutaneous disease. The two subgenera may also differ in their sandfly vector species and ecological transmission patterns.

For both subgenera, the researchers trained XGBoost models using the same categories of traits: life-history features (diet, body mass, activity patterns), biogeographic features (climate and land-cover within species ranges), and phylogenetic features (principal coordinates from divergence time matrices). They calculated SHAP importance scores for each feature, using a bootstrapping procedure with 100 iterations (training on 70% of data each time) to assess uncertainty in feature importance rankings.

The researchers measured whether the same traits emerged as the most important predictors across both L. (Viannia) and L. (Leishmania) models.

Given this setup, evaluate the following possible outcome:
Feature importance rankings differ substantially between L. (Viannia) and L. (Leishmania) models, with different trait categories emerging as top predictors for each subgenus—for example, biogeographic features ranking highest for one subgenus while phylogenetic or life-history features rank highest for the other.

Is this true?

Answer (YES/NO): YES